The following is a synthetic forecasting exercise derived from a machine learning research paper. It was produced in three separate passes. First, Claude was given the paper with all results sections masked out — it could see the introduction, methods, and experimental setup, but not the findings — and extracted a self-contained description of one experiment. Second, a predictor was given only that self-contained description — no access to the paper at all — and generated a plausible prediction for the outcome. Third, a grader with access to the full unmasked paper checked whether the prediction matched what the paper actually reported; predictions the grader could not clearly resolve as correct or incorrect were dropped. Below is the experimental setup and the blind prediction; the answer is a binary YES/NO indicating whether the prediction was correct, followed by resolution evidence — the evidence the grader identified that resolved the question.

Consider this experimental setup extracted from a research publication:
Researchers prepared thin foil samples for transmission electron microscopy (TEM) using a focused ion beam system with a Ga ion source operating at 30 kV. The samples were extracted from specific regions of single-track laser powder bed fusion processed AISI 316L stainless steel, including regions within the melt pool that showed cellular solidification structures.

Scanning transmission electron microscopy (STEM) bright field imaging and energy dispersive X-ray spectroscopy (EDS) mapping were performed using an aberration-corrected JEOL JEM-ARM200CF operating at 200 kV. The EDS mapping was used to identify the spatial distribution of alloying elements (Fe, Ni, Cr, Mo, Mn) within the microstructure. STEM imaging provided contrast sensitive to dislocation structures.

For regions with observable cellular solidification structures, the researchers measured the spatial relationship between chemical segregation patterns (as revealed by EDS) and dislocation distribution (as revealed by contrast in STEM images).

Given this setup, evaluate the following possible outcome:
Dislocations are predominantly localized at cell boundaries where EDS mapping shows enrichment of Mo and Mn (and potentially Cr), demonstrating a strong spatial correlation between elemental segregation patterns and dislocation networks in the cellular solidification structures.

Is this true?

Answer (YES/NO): YES